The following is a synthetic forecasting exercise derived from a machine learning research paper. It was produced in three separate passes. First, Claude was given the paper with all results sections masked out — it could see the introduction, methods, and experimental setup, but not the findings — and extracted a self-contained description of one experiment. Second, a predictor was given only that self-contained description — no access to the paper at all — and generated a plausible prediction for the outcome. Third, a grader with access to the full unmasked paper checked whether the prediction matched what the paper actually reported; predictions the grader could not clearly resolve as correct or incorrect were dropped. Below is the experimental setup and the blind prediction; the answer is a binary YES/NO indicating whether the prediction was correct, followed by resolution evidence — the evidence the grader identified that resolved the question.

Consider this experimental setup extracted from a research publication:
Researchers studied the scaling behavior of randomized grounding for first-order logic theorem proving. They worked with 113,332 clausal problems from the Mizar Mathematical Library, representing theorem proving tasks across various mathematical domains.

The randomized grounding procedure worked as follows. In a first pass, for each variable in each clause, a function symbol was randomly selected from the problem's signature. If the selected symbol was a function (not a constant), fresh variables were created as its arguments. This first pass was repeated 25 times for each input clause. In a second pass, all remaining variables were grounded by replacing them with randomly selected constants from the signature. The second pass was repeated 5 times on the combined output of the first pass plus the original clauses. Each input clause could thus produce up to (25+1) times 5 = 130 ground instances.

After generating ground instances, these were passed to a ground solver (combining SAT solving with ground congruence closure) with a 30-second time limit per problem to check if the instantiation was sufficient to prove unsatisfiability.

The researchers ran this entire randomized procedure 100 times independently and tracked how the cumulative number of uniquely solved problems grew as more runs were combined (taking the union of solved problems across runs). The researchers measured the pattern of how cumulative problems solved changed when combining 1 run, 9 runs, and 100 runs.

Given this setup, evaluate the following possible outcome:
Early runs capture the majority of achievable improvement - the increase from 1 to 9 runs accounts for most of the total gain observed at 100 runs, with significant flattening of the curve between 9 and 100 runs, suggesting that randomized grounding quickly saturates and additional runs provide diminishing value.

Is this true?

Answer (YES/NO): NO